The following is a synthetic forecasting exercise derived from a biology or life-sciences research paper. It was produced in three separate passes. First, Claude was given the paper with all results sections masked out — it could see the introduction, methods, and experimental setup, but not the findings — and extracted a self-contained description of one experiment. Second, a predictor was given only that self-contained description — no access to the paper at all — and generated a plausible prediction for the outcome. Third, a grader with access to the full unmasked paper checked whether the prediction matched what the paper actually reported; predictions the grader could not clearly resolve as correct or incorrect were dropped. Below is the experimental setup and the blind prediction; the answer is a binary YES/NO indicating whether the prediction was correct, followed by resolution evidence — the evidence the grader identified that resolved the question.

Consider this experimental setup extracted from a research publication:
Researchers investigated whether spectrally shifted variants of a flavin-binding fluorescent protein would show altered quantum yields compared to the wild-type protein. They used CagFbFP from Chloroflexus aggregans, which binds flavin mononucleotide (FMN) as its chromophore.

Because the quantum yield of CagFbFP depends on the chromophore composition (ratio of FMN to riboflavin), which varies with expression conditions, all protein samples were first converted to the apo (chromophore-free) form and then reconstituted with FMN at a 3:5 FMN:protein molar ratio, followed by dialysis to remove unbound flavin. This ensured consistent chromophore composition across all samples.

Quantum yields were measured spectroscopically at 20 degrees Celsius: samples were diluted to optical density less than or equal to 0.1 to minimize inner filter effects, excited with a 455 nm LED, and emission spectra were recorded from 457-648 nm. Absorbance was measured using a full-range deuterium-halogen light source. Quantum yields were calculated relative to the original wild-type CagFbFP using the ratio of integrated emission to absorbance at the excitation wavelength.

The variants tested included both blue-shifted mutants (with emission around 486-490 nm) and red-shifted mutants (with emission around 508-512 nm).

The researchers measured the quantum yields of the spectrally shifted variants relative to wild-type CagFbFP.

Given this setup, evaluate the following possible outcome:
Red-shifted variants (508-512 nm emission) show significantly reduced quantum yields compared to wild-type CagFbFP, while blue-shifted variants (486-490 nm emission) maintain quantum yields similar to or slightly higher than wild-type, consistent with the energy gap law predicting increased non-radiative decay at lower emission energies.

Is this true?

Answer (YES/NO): NO